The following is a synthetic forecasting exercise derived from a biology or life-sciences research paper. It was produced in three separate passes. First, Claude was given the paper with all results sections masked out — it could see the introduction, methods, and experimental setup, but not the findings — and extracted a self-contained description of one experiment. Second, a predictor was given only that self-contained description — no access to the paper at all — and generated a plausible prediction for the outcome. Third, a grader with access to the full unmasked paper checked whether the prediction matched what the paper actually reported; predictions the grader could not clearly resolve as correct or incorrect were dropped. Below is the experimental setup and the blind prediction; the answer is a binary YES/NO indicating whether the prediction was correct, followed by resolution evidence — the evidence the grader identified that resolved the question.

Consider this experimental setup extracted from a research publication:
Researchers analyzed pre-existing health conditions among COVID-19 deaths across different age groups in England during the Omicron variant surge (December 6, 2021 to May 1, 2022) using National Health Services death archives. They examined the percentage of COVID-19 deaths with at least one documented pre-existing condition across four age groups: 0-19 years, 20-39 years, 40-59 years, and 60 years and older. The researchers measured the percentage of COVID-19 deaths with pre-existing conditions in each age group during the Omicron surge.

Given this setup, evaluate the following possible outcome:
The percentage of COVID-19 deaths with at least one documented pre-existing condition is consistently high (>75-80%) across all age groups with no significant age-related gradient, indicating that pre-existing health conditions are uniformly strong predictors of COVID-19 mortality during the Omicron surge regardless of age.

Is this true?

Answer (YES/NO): NO